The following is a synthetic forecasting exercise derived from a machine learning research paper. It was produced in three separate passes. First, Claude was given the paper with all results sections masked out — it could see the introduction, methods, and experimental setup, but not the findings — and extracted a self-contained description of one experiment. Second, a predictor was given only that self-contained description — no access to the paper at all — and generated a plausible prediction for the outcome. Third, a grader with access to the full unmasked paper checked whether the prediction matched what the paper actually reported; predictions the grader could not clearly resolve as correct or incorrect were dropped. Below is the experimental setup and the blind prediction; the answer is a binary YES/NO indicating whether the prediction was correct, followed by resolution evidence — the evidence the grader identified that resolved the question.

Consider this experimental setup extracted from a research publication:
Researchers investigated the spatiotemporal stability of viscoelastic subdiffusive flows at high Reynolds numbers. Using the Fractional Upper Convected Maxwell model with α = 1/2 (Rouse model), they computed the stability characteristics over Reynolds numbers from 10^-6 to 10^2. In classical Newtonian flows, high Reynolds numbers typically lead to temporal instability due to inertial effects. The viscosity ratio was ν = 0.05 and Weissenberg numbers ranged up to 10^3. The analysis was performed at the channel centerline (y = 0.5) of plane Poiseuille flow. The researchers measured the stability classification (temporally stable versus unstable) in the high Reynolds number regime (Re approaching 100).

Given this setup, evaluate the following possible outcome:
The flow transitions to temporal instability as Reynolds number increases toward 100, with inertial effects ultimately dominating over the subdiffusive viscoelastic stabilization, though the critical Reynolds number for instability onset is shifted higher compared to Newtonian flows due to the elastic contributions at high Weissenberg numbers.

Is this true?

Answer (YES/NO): NO